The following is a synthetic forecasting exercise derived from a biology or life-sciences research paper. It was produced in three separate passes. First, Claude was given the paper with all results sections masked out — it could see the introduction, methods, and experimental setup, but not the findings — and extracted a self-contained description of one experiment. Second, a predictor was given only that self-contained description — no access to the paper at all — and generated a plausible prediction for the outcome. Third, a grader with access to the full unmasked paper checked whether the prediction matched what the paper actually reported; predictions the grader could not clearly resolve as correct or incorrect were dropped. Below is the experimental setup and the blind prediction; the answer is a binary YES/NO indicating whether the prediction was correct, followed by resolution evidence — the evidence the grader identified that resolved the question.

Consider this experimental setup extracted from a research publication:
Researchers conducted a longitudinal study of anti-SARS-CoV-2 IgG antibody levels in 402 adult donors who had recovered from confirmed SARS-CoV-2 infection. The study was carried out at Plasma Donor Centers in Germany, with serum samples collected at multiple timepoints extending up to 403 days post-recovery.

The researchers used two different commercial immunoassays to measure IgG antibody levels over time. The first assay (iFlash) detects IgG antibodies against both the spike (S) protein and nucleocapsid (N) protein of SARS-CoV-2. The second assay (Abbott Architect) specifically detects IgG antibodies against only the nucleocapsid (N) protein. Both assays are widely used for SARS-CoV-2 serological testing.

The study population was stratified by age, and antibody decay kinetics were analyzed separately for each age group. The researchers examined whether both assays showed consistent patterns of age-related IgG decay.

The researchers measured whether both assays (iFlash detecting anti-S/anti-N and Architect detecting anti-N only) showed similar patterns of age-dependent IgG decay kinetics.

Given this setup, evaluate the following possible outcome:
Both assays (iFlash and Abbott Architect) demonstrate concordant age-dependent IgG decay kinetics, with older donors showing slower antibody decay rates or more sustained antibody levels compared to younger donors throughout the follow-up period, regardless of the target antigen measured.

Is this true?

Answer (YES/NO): NO